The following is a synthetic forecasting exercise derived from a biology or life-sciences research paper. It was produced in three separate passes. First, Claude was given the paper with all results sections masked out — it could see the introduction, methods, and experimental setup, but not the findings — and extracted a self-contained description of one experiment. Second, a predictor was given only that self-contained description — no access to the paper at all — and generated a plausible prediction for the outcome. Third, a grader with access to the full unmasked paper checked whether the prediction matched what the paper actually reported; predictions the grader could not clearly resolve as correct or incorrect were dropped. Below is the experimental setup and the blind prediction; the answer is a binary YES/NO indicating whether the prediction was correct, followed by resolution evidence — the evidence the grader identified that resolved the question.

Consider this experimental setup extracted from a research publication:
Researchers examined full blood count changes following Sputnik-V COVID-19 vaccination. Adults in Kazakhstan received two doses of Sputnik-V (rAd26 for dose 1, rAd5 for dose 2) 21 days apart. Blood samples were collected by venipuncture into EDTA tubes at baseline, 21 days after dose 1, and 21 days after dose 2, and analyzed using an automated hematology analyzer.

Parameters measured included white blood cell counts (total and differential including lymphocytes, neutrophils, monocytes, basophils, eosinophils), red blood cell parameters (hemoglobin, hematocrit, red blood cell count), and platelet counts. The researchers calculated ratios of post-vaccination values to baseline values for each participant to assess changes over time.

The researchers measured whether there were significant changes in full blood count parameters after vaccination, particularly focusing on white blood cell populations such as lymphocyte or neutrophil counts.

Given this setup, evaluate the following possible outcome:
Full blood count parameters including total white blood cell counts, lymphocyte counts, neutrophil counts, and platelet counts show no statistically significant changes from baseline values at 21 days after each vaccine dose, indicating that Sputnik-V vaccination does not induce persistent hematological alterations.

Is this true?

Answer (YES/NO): NO